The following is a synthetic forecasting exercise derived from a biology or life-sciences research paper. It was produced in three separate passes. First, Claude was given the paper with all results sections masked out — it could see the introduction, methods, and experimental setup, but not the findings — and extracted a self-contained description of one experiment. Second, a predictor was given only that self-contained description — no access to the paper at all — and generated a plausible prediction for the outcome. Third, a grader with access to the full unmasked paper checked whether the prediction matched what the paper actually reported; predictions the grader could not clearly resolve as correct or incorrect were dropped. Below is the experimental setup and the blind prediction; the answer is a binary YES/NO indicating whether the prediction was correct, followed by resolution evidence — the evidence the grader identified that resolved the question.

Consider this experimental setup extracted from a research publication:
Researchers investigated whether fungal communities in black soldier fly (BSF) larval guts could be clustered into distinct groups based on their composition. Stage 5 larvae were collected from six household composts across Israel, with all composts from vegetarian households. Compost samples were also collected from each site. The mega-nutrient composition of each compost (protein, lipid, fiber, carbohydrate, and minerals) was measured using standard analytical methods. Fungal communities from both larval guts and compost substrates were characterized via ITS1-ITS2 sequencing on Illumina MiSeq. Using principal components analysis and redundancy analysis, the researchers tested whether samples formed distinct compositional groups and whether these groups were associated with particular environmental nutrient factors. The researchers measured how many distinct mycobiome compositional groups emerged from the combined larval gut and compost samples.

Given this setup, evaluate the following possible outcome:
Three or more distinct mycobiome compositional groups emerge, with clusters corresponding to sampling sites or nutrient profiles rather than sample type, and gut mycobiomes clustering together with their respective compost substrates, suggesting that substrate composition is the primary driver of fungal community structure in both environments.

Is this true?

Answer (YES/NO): NO